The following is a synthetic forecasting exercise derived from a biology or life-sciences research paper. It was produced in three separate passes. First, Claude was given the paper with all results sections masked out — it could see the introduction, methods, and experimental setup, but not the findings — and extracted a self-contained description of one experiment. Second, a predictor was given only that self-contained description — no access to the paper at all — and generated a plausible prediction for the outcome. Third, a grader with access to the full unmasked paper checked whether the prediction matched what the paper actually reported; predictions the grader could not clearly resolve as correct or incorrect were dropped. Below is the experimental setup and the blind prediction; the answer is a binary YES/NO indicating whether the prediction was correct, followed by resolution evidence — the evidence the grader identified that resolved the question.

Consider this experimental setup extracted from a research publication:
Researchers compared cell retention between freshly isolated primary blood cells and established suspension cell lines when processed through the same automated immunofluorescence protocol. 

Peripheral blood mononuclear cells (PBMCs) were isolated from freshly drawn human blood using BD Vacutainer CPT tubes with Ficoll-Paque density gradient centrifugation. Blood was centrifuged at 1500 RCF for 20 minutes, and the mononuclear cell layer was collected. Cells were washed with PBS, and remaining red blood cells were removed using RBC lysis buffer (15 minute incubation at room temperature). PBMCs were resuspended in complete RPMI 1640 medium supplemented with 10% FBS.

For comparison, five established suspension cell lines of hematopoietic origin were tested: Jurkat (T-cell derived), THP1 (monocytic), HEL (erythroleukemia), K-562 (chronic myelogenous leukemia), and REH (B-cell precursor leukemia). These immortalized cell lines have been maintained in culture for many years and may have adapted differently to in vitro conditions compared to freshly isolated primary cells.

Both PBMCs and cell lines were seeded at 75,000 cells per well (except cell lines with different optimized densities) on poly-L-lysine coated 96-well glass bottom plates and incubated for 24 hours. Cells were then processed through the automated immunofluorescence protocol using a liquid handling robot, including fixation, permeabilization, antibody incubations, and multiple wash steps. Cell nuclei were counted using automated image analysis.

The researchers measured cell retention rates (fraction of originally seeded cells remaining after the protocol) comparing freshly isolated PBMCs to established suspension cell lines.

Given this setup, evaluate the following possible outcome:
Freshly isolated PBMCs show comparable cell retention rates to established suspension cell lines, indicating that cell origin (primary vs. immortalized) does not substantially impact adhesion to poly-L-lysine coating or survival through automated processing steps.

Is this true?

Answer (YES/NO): NO